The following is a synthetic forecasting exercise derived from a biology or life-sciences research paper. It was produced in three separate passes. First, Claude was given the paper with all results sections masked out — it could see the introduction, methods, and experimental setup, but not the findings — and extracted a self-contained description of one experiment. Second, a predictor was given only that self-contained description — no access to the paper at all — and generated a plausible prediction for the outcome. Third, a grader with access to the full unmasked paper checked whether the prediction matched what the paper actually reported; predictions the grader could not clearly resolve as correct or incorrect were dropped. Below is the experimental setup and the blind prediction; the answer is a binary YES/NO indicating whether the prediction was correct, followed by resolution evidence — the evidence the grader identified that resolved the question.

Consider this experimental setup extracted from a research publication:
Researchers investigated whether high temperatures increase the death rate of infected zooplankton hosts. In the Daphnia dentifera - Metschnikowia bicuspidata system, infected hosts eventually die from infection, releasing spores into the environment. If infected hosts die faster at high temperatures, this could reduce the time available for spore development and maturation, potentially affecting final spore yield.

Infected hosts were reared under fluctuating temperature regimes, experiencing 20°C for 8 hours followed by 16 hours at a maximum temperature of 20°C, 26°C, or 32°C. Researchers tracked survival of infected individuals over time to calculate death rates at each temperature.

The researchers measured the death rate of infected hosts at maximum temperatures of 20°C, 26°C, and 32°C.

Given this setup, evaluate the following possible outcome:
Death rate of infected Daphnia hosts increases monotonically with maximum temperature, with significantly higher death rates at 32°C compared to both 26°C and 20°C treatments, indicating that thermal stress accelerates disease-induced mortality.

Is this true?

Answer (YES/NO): NO